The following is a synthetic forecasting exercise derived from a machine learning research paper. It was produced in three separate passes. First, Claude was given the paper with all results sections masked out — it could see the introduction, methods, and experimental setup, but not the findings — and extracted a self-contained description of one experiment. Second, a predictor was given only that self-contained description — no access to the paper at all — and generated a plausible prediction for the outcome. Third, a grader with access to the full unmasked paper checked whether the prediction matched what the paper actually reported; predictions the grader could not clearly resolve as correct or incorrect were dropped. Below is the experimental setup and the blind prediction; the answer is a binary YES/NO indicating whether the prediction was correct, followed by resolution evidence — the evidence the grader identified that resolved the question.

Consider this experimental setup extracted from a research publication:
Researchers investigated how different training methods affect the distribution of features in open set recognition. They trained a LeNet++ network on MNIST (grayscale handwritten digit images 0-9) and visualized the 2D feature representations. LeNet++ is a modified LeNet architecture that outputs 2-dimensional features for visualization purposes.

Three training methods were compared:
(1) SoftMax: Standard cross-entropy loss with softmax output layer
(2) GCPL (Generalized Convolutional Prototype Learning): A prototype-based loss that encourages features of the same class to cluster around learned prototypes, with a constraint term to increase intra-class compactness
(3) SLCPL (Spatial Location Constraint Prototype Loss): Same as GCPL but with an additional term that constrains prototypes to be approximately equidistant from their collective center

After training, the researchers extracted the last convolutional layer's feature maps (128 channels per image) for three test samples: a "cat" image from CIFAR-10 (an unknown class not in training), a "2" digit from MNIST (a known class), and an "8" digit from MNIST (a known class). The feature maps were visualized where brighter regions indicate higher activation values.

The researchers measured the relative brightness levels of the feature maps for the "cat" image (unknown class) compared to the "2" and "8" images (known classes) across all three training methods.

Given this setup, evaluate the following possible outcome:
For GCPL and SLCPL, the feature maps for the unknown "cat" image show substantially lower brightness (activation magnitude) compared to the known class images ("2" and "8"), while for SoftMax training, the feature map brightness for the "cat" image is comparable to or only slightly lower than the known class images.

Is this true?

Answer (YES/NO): NO